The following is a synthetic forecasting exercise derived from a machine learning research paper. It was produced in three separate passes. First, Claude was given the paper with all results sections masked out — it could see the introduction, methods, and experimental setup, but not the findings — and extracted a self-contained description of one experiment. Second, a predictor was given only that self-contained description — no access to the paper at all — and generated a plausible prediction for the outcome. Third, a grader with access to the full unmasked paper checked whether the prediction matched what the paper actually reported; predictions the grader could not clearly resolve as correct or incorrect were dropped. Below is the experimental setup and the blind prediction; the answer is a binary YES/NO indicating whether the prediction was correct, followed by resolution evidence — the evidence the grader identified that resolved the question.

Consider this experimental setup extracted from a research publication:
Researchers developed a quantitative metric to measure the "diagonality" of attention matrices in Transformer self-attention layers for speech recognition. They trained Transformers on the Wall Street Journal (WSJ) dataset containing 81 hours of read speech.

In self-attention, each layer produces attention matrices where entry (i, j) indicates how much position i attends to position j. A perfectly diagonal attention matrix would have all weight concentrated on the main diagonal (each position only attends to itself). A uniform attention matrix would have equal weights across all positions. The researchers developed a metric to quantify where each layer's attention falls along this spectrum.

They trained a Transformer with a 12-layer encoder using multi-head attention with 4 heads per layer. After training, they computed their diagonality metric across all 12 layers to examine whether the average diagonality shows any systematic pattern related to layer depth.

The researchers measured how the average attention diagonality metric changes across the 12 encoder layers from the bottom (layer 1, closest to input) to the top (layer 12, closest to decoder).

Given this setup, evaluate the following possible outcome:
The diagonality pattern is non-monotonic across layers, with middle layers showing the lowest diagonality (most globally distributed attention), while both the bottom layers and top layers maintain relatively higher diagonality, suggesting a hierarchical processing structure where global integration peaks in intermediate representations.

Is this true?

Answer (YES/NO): NO